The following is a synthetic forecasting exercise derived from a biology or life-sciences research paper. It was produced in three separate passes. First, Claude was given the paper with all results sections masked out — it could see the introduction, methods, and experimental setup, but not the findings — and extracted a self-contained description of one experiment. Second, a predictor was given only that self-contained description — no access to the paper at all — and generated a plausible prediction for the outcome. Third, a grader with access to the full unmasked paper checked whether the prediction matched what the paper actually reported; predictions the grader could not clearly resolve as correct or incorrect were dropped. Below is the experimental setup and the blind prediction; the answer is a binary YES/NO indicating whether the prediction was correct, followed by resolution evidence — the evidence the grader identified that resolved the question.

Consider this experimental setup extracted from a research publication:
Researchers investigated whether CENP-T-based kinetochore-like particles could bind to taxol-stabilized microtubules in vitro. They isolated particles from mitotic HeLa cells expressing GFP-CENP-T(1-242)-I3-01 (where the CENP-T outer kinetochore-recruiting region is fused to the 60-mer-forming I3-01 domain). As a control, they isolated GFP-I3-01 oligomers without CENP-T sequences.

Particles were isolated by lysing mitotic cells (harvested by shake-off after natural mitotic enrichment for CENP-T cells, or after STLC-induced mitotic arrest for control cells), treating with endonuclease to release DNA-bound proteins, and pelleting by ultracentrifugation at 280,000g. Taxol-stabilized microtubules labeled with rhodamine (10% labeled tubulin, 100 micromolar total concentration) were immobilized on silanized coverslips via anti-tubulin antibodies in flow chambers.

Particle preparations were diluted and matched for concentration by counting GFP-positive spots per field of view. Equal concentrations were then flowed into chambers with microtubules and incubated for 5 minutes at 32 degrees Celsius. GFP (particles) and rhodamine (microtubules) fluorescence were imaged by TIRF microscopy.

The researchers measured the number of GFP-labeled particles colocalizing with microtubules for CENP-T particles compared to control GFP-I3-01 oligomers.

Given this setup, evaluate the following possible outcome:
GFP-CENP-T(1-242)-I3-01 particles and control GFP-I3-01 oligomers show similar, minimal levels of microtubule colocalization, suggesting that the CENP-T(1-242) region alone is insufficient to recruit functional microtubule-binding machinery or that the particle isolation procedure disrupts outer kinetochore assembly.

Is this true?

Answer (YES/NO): NO